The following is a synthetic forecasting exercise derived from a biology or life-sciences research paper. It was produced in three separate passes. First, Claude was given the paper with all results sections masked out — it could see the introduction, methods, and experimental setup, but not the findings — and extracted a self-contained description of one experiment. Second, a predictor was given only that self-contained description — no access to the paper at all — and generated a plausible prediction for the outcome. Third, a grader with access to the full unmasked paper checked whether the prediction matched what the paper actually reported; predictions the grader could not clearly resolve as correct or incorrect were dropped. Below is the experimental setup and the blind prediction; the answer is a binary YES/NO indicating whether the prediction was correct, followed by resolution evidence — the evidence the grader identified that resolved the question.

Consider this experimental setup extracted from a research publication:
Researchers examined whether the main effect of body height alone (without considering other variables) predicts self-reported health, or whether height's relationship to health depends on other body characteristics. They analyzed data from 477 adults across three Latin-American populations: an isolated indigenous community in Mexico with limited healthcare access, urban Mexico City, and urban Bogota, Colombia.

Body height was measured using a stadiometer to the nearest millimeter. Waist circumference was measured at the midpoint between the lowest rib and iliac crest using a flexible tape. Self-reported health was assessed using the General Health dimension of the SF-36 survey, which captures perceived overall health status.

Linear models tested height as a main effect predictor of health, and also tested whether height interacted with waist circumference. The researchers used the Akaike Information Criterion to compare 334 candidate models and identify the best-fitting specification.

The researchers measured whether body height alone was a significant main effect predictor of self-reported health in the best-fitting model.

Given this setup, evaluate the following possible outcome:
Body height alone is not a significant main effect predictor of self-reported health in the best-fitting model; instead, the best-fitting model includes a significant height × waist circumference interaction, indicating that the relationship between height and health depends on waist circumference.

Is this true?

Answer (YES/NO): YES